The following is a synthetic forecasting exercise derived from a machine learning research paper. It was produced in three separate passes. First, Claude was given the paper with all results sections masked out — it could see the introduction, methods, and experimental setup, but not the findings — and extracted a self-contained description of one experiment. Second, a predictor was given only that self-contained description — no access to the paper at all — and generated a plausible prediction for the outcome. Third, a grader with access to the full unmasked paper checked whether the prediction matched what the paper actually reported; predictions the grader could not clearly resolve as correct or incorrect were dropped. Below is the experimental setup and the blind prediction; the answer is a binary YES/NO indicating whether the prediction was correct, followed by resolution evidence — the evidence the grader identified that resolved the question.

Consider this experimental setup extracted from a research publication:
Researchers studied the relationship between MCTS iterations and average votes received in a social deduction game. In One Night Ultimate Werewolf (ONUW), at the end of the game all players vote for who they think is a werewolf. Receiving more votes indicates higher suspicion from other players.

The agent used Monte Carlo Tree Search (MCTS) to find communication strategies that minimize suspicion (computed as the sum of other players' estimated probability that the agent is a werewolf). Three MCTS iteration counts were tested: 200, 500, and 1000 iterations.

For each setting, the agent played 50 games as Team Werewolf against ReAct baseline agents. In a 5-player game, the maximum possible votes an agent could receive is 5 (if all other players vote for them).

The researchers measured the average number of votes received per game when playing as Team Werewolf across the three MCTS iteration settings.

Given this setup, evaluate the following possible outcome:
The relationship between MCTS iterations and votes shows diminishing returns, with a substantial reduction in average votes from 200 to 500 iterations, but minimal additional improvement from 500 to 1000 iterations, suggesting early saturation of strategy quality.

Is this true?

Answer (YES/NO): YES